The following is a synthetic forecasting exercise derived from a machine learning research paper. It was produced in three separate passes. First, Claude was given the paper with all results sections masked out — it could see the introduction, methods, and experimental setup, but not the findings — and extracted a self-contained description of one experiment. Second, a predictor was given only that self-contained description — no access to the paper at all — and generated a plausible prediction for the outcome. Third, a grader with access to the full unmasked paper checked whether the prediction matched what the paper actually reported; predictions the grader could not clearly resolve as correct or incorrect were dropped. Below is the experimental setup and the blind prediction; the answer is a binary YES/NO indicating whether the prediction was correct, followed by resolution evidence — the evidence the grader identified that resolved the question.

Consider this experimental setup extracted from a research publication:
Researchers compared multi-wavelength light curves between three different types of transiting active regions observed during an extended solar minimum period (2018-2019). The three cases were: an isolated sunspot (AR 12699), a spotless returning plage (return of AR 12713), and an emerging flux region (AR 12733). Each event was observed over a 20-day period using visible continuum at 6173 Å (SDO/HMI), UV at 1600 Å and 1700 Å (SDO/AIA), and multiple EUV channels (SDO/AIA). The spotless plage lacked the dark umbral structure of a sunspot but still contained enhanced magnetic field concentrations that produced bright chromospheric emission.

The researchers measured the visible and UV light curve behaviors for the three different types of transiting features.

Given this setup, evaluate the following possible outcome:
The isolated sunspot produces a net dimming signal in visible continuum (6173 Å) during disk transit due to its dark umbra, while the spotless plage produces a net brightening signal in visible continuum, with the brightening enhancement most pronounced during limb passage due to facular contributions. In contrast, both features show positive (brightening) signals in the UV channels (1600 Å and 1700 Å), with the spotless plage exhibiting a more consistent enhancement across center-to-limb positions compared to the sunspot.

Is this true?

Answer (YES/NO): YES